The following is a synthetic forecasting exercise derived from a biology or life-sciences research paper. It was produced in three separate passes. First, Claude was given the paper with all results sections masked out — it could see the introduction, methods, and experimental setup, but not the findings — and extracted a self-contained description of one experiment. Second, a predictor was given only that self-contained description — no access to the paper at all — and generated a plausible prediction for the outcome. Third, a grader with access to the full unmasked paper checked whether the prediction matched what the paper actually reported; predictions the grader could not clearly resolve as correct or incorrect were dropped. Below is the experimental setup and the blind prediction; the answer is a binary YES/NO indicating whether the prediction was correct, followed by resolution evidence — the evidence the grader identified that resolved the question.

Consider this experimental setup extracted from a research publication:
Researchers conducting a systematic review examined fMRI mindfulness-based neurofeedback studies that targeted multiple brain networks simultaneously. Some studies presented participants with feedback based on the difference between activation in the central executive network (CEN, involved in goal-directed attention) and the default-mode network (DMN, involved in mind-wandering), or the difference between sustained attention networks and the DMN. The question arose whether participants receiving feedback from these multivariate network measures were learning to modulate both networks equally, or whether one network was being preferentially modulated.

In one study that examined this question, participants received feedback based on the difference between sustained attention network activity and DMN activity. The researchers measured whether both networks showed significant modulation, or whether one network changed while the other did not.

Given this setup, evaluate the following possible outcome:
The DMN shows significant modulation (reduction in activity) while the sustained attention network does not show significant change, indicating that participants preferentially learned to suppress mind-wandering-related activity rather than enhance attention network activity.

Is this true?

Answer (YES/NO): YES